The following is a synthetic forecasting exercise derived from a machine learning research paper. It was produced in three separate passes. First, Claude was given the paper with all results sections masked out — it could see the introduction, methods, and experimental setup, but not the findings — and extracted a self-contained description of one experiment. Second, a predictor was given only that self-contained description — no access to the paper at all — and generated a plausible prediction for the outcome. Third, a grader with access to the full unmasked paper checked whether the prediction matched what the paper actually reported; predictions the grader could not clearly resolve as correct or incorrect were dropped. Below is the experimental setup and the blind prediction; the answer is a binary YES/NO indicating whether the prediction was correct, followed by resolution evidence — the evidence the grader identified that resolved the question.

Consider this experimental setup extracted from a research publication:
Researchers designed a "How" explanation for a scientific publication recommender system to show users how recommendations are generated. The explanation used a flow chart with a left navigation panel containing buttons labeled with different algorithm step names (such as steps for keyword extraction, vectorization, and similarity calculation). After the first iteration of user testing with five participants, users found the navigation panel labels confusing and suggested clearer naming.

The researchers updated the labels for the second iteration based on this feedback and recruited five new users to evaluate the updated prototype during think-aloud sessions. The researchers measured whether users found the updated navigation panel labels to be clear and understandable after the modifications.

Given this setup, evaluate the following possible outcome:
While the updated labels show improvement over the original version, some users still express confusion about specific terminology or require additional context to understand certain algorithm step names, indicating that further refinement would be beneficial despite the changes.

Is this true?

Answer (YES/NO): YES